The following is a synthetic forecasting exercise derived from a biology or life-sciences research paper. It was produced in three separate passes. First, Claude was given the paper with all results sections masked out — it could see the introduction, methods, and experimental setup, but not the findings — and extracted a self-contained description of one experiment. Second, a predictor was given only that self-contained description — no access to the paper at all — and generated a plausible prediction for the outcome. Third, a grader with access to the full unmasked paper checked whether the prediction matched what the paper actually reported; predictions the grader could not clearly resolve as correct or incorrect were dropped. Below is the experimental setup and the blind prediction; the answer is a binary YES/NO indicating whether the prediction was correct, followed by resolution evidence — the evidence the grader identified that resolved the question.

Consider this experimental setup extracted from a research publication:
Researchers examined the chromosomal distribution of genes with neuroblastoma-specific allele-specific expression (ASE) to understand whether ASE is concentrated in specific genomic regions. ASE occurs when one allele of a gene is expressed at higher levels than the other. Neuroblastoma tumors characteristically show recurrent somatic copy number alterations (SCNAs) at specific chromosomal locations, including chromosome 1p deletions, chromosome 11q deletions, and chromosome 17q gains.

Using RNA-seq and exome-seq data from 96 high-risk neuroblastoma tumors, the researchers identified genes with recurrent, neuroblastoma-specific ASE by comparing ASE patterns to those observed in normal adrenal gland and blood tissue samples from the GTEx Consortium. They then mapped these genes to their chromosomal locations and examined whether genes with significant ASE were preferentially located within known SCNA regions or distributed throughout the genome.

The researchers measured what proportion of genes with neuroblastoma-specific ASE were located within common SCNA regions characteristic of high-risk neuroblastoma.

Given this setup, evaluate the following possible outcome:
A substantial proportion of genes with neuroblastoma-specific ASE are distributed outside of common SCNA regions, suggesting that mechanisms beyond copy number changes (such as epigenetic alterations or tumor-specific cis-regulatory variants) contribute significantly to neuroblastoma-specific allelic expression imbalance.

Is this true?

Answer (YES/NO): YES